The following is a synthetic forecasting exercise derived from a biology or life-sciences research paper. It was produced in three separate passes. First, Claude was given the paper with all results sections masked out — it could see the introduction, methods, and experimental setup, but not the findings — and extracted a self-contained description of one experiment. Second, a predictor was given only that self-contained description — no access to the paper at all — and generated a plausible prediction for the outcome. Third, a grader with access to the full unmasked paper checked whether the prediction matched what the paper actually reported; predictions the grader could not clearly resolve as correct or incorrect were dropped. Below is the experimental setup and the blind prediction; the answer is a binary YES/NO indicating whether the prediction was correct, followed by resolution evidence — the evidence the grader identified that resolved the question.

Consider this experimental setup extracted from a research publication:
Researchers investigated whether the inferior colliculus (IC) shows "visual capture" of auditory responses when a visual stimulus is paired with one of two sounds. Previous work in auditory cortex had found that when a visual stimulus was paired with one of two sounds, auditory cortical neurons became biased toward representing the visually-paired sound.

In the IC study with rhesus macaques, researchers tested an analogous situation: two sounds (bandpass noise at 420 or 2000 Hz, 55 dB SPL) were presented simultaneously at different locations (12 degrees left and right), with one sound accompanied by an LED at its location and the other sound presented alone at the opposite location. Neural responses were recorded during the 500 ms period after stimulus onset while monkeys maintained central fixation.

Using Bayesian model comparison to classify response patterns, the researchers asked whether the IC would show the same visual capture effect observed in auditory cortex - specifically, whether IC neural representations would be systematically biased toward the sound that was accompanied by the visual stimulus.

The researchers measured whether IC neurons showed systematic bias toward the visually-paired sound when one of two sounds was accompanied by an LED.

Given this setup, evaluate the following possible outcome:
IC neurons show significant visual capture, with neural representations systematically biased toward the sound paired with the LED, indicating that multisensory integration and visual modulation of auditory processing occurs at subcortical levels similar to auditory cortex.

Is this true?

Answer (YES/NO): NO